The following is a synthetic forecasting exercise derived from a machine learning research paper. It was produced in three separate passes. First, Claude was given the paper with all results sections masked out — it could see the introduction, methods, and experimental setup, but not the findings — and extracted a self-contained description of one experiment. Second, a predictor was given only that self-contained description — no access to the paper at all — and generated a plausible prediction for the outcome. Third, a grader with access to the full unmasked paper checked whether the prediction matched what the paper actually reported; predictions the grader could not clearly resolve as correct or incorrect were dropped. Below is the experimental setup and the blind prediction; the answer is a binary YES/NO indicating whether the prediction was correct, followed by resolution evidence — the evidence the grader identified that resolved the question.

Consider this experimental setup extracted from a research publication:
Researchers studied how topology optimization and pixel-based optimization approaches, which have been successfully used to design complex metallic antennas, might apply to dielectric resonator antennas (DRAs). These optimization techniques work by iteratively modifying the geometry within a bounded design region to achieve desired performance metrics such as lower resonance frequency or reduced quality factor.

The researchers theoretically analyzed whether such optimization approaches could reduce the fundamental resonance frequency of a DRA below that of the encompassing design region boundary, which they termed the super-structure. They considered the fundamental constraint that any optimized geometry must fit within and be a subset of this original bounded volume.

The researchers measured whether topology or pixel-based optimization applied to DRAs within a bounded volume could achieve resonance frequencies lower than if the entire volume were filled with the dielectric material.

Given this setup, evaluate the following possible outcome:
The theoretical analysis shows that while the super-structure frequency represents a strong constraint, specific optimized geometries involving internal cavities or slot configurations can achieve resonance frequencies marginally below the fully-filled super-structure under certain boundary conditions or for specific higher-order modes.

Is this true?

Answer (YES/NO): NO